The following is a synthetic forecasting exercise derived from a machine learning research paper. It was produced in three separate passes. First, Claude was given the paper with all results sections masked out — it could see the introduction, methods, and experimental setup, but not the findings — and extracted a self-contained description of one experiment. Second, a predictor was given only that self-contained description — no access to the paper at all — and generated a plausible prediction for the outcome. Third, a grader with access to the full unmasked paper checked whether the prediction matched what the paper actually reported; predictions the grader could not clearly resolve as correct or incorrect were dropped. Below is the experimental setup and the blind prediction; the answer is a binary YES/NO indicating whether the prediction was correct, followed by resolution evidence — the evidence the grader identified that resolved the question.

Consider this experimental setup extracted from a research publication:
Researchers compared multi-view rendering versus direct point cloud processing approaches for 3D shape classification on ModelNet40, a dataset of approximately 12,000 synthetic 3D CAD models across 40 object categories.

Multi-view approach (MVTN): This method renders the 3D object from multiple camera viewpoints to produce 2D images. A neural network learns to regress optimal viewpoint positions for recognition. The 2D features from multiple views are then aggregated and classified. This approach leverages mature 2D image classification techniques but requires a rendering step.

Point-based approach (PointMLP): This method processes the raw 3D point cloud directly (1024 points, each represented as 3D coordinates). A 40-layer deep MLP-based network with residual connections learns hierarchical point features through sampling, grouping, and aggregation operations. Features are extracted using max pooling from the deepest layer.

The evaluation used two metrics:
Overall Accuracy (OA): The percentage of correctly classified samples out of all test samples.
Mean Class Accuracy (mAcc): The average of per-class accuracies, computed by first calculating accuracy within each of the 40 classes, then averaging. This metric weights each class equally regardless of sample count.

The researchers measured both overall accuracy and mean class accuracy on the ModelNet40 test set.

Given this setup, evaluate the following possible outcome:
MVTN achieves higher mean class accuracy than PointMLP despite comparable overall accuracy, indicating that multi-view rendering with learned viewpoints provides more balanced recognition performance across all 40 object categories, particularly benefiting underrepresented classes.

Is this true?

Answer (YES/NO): YES